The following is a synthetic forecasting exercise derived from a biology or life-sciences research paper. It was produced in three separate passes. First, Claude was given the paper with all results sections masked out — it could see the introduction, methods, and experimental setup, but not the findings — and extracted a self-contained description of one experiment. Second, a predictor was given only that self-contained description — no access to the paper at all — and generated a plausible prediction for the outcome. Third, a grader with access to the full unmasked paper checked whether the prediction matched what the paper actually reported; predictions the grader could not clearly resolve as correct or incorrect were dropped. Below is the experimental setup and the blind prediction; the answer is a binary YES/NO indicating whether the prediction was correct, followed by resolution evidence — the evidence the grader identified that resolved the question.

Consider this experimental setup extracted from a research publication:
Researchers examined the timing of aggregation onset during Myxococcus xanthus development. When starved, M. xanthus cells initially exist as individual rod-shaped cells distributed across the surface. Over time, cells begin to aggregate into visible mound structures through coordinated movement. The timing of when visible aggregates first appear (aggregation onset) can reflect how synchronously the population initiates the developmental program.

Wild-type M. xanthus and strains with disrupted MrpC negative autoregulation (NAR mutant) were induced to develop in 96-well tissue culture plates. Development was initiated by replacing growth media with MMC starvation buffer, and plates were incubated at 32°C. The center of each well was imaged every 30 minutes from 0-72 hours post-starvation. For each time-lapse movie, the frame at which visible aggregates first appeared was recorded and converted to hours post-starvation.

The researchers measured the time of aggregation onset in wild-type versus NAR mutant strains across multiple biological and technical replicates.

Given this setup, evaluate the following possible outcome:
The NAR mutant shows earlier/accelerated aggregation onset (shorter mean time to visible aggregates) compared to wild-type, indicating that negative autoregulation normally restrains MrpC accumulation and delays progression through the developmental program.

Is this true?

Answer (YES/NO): YES